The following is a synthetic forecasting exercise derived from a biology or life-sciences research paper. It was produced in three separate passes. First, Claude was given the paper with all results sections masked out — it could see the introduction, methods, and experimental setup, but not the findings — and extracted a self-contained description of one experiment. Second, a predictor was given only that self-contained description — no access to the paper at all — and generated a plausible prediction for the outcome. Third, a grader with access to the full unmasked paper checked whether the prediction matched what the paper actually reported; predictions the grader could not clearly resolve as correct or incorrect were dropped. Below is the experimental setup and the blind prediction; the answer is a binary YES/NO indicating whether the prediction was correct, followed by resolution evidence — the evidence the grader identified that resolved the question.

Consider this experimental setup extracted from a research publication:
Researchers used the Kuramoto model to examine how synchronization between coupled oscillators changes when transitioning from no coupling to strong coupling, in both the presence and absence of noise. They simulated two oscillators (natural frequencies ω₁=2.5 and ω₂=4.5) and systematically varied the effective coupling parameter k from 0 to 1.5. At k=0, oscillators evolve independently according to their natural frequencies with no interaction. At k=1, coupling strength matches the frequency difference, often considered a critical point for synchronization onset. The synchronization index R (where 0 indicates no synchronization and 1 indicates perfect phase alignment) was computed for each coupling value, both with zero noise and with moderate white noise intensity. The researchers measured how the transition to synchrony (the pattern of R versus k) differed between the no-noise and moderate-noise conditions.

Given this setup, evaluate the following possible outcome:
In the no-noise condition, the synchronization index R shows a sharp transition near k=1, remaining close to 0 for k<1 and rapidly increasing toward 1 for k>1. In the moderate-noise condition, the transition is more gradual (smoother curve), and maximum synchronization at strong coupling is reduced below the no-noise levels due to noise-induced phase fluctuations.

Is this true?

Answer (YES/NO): NO